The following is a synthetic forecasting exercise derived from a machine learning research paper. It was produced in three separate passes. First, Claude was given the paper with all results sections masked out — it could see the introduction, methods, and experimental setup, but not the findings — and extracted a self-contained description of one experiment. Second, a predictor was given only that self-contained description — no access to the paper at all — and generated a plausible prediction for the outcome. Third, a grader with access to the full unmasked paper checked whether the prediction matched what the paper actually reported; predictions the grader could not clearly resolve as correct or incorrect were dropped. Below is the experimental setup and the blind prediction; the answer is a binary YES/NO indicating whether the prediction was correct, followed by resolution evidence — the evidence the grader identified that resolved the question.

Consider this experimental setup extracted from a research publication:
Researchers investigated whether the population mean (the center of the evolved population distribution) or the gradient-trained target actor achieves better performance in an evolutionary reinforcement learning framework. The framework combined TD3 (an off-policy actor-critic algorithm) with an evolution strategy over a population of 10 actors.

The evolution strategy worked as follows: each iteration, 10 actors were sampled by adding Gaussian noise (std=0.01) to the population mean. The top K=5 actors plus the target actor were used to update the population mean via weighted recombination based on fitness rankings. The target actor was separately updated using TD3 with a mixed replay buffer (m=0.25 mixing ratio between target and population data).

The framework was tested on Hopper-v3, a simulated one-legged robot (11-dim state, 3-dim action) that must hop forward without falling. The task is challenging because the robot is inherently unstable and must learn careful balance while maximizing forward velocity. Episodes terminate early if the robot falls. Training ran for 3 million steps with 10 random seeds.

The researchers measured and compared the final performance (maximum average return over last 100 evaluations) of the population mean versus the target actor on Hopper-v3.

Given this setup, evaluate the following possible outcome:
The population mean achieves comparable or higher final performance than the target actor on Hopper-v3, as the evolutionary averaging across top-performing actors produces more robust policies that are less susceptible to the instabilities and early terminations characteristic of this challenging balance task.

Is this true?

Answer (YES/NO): YES